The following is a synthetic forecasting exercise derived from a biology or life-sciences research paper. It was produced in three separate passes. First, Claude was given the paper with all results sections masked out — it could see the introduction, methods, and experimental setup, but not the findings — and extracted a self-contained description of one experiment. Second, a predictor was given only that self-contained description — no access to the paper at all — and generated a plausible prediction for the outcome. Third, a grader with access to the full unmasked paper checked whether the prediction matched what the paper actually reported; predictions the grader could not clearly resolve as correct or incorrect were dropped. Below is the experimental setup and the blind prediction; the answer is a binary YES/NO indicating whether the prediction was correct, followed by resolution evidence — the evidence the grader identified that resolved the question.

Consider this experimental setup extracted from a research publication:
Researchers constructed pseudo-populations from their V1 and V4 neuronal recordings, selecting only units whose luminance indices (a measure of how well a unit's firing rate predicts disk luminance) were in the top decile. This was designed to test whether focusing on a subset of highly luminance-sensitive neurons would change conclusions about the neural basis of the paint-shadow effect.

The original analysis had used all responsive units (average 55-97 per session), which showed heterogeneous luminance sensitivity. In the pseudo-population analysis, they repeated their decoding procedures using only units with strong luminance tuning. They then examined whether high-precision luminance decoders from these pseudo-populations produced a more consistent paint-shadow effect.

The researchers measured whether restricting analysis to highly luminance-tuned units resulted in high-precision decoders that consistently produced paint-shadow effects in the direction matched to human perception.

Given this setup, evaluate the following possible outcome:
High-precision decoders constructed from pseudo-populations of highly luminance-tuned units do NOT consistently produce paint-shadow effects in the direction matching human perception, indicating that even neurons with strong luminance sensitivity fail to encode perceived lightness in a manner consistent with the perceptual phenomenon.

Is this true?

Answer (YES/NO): YES